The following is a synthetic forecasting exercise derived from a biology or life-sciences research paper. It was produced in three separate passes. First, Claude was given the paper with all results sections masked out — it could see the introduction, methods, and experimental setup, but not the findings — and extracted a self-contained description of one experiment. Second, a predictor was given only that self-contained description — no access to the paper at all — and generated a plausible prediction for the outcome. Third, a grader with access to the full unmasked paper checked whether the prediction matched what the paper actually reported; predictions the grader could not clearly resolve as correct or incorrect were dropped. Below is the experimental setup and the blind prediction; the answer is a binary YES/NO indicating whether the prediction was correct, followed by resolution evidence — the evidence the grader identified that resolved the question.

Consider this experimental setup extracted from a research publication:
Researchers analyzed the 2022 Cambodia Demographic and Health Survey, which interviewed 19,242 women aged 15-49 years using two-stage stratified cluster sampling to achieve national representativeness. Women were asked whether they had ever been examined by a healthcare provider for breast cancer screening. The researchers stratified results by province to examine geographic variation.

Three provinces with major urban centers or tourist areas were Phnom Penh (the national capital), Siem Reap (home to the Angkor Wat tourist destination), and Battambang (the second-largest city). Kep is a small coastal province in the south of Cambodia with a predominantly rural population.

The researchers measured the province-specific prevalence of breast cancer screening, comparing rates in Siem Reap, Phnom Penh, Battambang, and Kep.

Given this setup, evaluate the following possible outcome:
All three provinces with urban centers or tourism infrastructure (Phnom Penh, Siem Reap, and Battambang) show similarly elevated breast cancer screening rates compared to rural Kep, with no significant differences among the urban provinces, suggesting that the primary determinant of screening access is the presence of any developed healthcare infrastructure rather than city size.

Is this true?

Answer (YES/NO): YES